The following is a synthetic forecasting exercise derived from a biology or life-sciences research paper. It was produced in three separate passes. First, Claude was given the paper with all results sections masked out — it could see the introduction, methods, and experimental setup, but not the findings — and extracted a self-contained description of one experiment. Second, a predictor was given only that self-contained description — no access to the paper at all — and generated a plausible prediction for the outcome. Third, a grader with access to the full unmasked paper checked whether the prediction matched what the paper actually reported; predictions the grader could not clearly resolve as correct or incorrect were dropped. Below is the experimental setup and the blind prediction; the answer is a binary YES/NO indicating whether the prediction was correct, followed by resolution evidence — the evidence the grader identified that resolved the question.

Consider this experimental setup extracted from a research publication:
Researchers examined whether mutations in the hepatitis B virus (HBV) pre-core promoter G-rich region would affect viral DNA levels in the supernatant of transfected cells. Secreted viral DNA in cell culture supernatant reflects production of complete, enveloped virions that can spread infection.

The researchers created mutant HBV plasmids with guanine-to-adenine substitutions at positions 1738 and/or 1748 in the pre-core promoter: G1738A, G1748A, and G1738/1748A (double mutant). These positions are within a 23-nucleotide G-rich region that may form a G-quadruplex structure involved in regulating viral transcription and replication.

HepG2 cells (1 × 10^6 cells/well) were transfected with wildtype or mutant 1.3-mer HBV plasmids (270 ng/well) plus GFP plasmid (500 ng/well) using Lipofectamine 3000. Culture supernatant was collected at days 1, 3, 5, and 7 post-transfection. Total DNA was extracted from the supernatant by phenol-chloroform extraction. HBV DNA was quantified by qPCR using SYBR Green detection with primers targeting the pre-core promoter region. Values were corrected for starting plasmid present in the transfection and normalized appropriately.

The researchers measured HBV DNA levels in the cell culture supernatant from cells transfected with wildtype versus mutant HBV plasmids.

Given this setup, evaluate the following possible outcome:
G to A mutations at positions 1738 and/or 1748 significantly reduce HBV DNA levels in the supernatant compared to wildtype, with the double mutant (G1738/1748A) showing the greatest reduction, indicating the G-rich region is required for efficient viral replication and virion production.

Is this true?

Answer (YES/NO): NO